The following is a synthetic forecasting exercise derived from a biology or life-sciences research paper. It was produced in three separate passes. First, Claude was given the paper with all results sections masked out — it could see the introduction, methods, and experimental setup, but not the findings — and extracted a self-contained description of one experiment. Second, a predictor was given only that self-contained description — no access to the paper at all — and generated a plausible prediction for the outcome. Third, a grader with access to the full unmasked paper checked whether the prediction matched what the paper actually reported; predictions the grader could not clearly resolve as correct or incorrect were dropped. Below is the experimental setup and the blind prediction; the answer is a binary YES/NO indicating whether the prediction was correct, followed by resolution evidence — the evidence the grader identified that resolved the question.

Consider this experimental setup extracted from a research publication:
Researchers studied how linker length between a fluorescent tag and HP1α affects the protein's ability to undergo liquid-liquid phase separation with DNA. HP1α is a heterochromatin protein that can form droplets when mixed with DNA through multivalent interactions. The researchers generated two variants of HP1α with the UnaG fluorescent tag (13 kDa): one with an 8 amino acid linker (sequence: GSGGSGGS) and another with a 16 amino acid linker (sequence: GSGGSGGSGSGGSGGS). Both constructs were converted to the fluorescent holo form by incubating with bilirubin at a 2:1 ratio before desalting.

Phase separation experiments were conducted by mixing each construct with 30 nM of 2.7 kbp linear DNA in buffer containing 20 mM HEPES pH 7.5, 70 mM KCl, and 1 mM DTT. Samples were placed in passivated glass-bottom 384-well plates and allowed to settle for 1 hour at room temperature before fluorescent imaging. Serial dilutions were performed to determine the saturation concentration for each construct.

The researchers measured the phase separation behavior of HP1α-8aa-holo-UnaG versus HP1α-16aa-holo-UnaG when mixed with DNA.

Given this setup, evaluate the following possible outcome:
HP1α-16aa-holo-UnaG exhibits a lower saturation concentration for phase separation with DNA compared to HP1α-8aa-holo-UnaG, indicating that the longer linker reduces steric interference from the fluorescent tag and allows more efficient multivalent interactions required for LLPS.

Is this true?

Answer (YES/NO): YES